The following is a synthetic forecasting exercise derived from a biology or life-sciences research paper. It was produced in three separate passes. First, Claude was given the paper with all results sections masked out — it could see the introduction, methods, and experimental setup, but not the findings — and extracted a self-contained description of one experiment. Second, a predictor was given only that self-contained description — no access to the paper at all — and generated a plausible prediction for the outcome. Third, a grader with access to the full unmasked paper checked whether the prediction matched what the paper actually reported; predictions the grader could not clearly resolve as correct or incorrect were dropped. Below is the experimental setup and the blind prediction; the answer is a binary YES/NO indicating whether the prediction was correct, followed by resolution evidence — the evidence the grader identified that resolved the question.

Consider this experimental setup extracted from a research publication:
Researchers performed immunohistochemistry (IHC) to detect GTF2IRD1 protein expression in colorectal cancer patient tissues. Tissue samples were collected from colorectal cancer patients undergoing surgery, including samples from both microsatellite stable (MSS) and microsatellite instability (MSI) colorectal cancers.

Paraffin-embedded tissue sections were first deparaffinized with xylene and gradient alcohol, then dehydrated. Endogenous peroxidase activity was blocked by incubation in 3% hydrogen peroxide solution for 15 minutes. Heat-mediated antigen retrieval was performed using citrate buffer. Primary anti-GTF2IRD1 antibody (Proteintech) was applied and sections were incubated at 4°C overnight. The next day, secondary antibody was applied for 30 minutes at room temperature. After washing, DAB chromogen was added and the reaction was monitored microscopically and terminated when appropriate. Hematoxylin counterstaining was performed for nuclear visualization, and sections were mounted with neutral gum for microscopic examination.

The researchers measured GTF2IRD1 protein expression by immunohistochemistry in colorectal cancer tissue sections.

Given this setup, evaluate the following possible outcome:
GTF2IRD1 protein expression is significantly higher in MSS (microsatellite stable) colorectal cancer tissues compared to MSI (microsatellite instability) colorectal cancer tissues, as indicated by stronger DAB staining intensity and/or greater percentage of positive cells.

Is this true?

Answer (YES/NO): YES